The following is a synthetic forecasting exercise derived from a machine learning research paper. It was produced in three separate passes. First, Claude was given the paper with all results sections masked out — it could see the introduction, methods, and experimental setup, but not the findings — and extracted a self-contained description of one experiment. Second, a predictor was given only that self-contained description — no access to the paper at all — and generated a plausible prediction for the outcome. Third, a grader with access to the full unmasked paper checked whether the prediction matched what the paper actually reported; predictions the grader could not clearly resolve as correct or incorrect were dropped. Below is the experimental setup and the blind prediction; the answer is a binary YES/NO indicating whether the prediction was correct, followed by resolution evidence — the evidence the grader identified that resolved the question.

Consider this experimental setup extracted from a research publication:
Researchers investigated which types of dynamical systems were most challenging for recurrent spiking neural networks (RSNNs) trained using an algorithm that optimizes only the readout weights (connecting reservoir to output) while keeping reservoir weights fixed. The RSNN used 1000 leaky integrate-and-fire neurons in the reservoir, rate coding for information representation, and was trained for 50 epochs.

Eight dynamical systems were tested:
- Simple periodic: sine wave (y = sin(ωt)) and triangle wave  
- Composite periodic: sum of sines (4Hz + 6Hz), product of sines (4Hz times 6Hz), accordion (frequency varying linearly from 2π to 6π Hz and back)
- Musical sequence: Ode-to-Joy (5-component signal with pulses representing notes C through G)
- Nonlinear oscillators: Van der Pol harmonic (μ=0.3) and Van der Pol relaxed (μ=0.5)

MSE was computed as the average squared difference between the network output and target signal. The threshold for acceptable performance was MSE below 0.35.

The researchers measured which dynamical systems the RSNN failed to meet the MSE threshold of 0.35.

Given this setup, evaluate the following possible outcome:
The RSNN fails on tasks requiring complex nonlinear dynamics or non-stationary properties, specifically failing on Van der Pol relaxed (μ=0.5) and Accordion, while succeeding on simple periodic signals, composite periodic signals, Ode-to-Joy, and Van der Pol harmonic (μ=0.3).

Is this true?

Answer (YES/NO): NO